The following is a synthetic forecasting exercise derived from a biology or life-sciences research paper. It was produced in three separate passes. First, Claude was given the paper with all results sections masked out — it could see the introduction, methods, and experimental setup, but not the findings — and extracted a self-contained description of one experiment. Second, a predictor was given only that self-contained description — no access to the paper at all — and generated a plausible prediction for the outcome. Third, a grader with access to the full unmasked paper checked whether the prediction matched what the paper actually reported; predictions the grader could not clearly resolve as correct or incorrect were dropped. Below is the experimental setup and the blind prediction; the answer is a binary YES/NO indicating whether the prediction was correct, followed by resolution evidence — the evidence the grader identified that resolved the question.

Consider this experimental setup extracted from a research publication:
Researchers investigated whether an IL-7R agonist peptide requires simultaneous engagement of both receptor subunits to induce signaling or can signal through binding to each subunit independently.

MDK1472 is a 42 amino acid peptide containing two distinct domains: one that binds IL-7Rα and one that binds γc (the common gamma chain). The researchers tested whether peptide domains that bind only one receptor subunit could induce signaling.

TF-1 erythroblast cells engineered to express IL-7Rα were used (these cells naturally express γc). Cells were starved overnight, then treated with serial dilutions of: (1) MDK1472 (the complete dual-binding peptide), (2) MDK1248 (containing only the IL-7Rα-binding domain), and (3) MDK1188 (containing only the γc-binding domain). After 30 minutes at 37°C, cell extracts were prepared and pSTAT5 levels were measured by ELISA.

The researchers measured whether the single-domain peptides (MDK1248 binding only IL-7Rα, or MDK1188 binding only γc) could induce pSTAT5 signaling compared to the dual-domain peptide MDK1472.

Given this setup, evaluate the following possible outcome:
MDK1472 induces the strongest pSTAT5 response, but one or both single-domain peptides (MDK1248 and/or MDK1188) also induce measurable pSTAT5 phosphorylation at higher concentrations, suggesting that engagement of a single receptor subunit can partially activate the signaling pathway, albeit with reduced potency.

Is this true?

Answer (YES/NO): NO